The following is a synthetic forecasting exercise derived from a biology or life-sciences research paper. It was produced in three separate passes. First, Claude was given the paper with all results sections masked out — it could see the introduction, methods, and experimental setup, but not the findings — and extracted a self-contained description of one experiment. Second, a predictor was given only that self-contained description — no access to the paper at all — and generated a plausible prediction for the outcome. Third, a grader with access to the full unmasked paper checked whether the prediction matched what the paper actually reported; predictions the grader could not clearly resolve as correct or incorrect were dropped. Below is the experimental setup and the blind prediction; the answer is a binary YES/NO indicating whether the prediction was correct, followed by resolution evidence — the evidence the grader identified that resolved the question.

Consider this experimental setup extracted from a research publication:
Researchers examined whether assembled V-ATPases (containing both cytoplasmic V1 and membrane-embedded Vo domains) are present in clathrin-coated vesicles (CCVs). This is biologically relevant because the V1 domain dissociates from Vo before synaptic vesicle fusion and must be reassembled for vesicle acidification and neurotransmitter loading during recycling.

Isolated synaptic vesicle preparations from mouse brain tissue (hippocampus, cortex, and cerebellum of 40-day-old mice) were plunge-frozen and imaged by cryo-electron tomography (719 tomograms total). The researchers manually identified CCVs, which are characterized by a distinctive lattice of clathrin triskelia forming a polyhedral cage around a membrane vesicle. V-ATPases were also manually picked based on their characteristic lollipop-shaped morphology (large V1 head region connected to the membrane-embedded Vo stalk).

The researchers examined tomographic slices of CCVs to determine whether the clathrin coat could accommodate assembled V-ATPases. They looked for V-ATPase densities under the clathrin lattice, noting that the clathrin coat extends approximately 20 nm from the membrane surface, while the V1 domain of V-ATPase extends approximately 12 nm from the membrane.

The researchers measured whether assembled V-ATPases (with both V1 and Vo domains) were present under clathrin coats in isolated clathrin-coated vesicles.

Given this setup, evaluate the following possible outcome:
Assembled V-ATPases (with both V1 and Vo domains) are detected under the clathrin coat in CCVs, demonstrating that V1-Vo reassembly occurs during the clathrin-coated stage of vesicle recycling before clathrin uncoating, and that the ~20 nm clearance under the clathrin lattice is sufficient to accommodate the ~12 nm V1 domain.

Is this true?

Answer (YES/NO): YES